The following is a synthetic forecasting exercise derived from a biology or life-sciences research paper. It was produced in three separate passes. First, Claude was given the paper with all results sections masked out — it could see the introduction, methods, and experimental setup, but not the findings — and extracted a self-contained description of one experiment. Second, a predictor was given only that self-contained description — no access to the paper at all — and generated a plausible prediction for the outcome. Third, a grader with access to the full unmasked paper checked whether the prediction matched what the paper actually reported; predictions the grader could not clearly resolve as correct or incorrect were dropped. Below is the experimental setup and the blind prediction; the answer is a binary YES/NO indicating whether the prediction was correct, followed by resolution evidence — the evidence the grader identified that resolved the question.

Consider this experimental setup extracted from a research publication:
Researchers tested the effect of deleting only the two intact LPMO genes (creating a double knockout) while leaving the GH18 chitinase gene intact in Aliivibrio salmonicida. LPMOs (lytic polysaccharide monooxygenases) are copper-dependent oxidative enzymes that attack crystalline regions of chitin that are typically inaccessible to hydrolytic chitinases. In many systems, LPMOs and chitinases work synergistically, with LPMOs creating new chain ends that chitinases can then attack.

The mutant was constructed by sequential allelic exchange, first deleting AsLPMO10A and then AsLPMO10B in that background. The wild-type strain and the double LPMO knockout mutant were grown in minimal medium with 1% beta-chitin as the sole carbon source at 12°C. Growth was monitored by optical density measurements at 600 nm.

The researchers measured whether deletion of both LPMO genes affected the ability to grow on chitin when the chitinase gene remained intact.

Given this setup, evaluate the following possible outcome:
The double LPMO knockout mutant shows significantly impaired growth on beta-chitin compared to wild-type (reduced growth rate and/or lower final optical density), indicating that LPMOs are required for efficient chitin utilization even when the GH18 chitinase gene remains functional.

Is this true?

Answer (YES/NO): YES